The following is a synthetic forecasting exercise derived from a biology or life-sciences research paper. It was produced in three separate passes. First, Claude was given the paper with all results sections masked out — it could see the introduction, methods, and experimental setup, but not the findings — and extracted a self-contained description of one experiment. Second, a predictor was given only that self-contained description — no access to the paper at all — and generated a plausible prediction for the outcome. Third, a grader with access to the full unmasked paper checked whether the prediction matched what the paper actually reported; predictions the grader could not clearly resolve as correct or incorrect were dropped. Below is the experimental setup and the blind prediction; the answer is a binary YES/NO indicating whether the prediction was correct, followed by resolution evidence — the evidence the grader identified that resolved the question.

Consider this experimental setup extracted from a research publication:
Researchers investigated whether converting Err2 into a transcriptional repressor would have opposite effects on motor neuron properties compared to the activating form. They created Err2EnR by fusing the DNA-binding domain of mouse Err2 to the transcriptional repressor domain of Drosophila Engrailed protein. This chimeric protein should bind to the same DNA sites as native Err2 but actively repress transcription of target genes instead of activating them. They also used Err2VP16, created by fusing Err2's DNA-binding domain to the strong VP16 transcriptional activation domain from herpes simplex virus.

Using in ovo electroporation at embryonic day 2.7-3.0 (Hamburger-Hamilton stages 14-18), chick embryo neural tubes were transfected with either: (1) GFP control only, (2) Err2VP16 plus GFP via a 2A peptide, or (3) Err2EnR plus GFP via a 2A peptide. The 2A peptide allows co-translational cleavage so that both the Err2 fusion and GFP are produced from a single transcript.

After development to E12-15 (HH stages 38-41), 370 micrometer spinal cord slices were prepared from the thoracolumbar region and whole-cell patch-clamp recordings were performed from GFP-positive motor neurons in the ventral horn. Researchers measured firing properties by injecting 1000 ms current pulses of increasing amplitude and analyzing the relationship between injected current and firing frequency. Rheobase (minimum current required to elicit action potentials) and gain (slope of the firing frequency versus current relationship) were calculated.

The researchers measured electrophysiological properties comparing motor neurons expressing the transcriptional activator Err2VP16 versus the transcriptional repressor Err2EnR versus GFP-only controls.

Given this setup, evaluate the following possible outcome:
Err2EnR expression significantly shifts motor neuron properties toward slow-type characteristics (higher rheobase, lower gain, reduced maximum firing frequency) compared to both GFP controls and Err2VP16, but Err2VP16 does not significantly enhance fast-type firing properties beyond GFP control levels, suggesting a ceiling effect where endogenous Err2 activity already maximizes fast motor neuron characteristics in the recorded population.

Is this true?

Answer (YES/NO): NO